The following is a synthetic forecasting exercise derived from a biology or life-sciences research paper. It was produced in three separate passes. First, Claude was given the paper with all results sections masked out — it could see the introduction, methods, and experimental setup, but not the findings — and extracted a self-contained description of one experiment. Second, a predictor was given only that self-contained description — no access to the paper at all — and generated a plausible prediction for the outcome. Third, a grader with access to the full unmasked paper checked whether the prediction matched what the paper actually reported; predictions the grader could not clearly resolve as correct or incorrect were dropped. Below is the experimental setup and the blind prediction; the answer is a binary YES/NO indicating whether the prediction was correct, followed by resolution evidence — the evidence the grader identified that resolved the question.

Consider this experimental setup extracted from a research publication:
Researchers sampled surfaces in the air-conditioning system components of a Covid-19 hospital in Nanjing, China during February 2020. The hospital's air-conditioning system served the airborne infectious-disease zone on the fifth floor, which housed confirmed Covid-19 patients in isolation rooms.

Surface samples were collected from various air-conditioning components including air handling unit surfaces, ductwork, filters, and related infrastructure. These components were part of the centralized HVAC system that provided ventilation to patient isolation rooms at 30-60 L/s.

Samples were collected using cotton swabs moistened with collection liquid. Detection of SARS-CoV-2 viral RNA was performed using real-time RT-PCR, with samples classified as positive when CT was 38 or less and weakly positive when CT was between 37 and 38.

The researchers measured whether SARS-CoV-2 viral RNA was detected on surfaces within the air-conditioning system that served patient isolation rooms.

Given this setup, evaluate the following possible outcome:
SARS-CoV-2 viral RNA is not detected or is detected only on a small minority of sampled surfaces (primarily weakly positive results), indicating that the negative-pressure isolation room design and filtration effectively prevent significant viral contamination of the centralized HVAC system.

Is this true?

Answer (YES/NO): NO